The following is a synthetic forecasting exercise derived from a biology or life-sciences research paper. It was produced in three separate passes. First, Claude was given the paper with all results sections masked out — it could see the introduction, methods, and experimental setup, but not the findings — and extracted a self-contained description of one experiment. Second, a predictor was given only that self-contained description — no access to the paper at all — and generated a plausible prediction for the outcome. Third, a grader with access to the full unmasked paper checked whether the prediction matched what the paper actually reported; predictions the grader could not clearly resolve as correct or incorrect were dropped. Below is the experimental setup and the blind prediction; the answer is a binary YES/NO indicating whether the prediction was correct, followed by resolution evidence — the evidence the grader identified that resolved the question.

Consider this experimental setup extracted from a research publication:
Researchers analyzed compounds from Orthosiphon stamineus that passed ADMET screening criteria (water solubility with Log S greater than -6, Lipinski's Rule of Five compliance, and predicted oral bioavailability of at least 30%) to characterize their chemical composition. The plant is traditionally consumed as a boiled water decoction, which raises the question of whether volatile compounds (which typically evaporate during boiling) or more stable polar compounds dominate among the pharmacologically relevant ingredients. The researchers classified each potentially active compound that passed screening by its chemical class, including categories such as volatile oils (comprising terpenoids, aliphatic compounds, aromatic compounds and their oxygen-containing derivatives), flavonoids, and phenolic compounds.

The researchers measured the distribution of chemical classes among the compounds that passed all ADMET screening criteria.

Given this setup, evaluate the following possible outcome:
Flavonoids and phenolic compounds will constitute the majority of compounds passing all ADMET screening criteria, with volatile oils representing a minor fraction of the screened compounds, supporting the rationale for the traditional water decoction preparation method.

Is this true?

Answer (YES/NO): NO